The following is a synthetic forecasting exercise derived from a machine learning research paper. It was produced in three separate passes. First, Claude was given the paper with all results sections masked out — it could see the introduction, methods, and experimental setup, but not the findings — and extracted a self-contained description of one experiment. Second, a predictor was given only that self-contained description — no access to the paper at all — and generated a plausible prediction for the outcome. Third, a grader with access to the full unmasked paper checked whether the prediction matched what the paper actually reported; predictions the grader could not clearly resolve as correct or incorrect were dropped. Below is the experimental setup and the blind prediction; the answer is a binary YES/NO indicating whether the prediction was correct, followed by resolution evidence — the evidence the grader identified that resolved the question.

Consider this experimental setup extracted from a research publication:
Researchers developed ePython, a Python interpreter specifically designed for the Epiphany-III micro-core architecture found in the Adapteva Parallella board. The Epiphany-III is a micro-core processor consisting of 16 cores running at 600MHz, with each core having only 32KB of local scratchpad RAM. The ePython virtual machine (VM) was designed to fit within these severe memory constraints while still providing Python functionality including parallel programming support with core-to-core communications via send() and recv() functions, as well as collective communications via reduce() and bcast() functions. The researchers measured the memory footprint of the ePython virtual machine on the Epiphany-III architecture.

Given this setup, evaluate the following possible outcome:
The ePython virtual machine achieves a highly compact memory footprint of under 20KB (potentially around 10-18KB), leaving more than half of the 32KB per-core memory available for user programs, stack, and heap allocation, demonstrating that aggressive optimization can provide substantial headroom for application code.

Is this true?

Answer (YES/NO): NO